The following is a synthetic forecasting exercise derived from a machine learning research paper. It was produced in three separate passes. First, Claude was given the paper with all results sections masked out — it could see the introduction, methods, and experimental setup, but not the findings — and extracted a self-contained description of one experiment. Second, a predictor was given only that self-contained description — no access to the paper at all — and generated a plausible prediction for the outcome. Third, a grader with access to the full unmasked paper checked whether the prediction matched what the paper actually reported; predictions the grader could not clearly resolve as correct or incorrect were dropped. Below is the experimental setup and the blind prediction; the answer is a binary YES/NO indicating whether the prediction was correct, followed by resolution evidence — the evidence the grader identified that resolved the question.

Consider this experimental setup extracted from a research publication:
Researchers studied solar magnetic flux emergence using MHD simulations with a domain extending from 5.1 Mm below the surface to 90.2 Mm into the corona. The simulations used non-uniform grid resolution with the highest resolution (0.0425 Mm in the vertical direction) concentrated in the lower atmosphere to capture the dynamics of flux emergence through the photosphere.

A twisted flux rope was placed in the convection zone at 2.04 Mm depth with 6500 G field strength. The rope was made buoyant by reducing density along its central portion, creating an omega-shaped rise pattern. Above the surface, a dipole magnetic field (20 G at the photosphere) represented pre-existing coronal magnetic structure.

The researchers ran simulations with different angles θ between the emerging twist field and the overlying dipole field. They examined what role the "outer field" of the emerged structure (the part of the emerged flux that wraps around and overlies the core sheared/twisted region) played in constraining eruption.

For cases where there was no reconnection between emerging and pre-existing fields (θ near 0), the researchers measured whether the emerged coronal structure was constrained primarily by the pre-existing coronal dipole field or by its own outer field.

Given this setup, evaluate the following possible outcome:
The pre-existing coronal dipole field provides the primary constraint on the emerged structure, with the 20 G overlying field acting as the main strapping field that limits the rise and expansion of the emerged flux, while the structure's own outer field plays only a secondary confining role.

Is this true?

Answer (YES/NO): NO